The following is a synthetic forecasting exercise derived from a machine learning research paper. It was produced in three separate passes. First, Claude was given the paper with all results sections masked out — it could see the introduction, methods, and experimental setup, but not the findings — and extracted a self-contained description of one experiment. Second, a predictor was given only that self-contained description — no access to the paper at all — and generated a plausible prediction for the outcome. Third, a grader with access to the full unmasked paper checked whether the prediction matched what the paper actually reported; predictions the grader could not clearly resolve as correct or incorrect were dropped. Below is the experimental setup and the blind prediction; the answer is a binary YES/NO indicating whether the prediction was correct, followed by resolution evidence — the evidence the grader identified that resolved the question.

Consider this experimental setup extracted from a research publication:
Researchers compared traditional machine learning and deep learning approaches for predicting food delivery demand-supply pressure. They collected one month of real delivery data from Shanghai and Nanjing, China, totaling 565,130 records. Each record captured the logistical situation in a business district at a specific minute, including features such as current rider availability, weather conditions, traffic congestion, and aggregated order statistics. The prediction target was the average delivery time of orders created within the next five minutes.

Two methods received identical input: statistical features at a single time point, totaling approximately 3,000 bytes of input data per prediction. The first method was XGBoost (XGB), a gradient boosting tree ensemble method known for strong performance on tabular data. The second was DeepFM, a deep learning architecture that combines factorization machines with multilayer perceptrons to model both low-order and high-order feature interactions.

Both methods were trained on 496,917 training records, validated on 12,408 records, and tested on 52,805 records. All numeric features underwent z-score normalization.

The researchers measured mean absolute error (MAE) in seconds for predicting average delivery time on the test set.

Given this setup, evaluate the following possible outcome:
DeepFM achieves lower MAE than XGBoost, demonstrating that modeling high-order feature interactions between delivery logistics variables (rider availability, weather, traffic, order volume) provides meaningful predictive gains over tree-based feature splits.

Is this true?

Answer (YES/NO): YES